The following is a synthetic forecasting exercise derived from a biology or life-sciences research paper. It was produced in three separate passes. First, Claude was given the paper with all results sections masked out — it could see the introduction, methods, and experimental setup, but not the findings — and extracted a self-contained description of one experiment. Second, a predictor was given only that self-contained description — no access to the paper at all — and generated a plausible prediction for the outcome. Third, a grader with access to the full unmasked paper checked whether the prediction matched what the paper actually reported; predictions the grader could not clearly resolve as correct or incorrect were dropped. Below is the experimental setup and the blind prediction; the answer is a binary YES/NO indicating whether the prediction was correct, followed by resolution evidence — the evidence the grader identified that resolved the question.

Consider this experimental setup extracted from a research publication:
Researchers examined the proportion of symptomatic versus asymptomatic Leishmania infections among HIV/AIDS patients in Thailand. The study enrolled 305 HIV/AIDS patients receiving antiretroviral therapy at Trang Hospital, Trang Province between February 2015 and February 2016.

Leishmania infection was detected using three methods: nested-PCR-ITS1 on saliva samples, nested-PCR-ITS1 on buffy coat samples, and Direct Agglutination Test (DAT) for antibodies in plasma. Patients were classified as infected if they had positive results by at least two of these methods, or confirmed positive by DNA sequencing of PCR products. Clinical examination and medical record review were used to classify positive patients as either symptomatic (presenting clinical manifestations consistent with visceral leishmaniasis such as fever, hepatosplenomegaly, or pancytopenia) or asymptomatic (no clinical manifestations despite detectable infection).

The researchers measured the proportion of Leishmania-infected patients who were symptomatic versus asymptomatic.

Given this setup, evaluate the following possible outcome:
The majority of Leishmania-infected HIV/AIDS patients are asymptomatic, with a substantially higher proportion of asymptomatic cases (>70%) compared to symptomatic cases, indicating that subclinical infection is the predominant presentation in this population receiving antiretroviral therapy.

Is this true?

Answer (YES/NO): YES